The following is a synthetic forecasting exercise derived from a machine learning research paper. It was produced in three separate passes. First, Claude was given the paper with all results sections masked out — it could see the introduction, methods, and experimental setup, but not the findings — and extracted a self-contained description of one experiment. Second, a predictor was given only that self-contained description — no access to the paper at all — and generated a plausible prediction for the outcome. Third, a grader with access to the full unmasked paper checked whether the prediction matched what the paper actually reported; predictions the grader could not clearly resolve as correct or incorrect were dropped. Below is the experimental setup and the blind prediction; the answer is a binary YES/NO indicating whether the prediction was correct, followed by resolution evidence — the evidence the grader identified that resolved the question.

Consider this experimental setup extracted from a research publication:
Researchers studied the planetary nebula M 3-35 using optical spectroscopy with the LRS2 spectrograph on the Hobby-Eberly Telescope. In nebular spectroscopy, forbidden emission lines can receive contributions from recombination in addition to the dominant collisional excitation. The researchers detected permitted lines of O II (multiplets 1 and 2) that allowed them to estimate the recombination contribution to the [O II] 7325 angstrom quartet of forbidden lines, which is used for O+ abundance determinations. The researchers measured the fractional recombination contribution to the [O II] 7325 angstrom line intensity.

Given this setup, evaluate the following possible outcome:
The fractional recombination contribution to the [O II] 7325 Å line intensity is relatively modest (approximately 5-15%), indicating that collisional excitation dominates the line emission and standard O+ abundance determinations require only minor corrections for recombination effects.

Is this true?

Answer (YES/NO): YES